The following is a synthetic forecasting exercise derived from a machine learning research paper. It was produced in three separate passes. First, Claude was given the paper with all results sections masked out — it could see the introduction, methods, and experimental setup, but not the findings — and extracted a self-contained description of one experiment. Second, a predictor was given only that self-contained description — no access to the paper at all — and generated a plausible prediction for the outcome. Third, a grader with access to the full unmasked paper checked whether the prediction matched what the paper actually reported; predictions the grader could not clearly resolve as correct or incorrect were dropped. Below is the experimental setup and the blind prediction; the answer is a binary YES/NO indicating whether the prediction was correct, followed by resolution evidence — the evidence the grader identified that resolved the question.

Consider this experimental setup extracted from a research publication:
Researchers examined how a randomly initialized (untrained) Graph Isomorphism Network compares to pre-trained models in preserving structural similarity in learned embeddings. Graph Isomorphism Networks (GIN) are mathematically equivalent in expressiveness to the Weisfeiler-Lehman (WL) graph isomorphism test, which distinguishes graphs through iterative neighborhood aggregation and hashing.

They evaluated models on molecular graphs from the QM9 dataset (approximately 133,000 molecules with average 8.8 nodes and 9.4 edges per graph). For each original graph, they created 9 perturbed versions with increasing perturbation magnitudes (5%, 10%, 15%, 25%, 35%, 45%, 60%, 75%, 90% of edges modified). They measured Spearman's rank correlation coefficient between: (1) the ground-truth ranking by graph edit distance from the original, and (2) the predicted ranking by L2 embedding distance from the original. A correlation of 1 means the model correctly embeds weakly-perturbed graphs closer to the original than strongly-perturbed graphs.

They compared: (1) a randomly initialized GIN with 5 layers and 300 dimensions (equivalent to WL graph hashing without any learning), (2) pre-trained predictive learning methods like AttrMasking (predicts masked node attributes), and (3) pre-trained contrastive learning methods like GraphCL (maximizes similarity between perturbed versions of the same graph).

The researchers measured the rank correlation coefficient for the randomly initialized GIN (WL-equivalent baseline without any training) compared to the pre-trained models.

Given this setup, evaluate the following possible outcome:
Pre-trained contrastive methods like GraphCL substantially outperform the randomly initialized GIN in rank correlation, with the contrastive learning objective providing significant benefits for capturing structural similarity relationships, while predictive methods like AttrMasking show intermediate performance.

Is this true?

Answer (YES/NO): NO